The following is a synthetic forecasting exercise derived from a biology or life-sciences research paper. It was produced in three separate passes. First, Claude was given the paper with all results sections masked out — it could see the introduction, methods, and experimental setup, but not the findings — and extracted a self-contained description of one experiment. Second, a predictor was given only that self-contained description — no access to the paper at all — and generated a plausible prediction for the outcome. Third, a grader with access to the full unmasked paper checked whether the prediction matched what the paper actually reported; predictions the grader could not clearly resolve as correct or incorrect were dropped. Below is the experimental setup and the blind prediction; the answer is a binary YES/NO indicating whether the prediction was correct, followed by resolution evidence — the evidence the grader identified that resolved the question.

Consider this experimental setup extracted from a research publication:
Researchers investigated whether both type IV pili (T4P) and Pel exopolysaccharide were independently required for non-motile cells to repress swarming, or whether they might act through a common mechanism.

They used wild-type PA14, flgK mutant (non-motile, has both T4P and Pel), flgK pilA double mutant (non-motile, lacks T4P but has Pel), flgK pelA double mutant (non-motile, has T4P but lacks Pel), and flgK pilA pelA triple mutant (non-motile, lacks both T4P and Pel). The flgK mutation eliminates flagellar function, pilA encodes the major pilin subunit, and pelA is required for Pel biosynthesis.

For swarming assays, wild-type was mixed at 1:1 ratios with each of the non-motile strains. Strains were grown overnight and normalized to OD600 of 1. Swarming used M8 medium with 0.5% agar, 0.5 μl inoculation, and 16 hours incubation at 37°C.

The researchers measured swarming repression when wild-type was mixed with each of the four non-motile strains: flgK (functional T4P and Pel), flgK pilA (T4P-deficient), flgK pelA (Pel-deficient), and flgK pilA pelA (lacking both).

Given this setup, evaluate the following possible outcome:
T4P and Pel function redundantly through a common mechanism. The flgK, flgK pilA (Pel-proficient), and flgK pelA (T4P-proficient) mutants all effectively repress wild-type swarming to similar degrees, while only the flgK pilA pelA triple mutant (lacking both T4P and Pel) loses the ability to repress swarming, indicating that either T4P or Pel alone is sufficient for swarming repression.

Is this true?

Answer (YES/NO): NO